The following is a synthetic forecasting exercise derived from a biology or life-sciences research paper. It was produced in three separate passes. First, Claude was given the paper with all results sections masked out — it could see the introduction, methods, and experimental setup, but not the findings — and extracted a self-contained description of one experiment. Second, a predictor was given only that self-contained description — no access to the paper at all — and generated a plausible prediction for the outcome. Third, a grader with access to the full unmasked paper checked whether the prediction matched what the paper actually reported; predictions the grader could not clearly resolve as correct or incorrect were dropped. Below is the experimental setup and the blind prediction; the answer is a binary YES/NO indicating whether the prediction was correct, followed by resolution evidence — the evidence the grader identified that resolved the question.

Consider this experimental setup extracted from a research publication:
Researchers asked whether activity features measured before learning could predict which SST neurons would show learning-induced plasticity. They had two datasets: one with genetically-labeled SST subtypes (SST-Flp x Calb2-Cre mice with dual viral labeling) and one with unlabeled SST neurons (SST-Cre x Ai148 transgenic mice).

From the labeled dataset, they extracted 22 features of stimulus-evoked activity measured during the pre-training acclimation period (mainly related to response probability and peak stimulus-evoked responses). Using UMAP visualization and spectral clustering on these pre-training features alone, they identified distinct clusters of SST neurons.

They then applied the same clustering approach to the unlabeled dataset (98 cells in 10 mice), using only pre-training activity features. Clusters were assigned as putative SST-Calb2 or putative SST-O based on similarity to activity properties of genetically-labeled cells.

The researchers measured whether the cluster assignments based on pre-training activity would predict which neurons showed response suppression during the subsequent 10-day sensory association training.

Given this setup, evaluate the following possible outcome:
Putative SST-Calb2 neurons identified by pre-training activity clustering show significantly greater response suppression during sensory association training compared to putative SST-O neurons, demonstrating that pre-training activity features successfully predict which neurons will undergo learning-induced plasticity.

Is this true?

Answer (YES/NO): YES